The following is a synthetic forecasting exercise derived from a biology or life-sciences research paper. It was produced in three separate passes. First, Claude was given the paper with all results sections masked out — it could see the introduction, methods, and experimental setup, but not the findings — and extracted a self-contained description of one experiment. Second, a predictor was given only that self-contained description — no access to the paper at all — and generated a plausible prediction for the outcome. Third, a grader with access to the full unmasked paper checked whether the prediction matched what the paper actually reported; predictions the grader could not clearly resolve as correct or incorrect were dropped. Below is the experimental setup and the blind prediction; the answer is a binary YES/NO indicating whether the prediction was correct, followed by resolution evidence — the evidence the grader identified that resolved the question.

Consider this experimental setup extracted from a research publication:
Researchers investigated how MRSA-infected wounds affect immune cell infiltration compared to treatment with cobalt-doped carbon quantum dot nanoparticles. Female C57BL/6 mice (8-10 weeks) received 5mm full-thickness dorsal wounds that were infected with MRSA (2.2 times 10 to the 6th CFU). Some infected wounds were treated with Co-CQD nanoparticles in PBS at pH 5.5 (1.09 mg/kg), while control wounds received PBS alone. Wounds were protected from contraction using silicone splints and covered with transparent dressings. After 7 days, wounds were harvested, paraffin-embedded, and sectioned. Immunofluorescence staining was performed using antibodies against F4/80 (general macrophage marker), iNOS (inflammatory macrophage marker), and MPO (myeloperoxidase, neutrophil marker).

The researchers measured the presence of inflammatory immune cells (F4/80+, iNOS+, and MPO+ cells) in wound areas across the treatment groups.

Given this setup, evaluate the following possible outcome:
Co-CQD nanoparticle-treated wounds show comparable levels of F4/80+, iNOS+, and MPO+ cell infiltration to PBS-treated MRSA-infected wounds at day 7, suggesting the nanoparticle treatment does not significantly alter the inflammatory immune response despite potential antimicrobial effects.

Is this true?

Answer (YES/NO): NO